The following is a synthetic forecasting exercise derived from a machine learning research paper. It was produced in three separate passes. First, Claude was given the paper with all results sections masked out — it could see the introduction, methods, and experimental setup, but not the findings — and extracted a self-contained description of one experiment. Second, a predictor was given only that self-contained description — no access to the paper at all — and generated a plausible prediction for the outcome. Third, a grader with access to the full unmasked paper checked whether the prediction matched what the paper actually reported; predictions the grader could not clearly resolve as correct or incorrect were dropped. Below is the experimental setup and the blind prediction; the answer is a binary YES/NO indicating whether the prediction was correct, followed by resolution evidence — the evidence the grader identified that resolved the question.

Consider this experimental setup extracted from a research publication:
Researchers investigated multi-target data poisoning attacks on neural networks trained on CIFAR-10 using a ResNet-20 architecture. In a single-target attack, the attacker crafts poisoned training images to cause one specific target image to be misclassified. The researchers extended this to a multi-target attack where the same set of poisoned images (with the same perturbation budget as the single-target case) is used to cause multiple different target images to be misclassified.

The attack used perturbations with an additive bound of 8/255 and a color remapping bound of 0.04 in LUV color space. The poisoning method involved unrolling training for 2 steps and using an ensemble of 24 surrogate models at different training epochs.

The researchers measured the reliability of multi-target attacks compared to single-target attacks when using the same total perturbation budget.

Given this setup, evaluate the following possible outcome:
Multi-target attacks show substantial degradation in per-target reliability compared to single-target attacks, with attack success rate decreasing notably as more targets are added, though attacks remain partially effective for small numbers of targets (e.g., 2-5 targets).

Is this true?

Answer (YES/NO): YES